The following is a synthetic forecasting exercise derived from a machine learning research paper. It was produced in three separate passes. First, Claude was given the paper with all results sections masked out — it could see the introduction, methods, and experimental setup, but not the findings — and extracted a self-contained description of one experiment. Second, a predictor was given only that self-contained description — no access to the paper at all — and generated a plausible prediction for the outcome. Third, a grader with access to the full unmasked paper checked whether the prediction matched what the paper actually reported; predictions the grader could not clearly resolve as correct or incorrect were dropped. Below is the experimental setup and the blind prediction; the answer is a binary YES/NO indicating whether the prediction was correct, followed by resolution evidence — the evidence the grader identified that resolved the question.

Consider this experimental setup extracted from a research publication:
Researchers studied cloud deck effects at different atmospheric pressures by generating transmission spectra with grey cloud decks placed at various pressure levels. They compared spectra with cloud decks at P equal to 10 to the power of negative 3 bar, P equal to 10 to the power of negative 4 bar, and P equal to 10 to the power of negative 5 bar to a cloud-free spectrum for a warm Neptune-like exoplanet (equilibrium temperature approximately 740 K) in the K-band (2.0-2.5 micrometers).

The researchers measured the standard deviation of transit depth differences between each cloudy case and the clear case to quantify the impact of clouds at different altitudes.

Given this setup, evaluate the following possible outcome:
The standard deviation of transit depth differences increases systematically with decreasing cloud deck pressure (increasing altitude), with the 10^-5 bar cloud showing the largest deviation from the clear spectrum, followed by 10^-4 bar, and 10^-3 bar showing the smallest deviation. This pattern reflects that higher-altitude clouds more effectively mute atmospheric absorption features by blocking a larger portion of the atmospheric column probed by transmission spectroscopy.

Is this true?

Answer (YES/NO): YES